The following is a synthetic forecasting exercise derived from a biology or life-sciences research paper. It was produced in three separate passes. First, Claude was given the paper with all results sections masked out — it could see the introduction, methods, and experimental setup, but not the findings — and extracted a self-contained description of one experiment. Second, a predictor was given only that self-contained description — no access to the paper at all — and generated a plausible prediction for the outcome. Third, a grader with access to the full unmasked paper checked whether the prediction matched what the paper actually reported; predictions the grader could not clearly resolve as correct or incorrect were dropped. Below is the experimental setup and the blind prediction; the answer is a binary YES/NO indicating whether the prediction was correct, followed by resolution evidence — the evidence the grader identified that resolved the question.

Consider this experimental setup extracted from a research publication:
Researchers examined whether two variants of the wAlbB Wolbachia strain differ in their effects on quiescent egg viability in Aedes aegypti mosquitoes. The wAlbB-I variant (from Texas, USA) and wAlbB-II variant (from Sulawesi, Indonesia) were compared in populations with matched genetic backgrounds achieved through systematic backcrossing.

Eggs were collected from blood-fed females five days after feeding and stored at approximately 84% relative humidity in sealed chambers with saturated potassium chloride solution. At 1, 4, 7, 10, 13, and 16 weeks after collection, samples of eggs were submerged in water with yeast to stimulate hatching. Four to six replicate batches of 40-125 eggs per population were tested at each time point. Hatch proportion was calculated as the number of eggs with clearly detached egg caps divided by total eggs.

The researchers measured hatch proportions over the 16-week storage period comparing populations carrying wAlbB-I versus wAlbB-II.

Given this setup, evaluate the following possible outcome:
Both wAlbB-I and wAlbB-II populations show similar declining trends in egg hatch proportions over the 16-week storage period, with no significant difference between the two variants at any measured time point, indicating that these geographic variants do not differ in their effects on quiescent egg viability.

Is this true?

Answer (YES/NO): NO